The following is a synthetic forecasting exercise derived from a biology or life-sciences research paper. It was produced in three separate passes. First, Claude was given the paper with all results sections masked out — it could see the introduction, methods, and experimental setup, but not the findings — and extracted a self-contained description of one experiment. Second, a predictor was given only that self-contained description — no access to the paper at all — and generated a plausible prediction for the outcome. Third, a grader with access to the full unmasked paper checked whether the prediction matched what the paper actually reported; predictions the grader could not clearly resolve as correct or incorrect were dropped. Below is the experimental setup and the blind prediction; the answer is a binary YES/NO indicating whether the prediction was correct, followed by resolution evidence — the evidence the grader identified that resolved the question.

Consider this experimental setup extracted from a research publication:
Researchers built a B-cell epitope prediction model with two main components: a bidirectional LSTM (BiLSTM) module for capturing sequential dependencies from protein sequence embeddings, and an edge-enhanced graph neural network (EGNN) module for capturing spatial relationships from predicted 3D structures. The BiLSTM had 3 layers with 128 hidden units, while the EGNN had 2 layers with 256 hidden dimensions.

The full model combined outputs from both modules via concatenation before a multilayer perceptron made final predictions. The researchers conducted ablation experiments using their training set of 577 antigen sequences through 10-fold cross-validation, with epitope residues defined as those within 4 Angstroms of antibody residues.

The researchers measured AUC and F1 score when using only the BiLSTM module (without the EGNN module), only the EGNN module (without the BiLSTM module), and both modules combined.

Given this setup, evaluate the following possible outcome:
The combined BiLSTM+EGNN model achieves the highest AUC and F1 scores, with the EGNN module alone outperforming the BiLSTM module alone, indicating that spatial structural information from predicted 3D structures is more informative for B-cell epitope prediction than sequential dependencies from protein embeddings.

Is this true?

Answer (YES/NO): YES